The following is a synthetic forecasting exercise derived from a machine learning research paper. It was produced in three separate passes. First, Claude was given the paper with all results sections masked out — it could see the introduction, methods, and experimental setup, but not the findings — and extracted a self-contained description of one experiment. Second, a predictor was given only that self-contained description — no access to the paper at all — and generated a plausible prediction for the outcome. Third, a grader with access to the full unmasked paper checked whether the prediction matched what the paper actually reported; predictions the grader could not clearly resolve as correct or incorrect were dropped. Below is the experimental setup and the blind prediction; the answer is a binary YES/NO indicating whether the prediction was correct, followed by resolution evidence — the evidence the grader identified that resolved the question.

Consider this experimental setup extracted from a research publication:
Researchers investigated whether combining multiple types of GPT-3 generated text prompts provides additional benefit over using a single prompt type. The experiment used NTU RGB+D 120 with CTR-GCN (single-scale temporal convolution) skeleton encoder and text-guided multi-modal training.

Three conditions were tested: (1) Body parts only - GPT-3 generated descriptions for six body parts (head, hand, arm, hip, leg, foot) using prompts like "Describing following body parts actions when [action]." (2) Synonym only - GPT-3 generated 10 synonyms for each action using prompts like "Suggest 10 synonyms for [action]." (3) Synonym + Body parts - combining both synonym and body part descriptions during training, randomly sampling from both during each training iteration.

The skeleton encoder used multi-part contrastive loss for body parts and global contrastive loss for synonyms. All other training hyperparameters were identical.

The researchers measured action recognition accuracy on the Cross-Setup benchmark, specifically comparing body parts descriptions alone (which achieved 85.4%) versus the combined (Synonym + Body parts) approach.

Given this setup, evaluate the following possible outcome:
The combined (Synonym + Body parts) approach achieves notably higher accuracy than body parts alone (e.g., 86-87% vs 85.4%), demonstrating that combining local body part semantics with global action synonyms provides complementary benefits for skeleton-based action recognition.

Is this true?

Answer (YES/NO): NO